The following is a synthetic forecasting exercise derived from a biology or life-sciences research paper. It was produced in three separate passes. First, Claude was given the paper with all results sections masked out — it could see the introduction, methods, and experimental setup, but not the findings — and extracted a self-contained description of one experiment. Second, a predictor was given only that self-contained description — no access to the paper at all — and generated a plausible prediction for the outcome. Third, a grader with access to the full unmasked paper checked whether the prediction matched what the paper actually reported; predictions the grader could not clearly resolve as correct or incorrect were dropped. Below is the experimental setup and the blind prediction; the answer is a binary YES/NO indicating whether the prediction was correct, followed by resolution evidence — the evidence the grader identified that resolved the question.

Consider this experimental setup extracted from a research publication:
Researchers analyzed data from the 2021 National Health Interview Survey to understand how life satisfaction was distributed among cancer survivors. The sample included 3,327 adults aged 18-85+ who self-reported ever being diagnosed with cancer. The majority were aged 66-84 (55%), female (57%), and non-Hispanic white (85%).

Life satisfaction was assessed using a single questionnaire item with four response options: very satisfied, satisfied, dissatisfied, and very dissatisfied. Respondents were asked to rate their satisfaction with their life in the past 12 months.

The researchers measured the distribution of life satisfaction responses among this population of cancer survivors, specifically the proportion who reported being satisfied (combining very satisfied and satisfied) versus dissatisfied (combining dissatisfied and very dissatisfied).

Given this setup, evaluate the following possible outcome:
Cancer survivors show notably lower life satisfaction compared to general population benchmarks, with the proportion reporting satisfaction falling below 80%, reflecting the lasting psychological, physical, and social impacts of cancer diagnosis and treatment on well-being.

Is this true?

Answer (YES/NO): NO